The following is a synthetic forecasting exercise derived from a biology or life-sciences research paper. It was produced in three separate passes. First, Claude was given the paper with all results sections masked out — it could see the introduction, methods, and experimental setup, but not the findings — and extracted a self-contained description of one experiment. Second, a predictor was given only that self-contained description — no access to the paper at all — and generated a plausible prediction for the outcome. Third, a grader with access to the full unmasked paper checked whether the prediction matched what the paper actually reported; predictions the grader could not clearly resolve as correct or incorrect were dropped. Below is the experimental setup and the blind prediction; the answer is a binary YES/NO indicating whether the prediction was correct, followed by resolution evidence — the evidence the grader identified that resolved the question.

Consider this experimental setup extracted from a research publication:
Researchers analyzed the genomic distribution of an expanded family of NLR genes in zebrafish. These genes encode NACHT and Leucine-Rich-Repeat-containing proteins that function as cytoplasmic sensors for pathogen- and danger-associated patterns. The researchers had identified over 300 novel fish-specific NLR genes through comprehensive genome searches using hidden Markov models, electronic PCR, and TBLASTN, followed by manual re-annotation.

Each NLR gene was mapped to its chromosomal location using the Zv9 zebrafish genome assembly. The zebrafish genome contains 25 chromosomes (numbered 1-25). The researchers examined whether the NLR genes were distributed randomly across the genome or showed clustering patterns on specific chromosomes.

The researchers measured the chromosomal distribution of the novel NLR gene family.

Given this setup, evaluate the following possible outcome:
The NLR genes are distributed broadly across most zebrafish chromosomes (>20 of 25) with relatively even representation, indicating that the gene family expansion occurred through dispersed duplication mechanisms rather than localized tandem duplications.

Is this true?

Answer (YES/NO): NO